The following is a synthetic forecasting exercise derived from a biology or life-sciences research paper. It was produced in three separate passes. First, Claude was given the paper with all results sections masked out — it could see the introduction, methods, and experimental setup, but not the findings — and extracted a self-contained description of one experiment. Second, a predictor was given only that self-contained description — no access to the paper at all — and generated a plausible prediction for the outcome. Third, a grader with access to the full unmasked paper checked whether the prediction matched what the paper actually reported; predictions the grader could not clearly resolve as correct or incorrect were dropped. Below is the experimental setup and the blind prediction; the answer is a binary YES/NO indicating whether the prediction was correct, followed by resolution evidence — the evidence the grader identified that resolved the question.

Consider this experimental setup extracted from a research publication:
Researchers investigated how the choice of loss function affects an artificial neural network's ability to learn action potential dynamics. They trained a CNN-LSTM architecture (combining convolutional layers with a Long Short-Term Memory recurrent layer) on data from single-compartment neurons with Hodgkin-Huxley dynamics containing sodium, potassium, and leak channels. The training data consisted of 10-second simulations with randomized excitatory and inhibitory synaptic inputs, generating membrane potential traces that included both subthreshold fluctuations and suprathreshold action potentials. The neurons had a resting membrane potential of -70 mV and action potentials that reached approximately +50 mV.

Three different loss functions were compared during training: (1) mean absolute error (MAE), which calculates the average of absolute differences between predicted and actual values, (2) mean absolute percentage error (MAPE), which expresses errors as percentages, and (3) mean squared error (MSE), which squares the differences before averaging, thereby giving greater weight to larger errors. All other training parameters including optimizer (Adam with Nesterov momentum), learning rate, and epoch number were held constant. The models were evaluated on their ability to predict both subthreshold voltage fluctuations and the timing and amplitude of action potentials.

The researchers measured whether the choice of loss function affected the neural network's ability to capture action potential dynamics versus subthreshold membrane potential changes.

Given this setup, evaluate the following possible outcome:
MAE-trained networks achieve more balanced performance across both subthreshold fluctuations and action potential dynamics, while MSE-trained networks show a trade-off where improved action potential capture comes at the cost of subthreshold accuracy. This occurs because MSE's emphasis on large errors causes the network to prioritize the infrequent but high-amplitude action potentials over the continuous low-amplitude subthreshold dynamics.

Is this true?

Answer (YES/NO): NO